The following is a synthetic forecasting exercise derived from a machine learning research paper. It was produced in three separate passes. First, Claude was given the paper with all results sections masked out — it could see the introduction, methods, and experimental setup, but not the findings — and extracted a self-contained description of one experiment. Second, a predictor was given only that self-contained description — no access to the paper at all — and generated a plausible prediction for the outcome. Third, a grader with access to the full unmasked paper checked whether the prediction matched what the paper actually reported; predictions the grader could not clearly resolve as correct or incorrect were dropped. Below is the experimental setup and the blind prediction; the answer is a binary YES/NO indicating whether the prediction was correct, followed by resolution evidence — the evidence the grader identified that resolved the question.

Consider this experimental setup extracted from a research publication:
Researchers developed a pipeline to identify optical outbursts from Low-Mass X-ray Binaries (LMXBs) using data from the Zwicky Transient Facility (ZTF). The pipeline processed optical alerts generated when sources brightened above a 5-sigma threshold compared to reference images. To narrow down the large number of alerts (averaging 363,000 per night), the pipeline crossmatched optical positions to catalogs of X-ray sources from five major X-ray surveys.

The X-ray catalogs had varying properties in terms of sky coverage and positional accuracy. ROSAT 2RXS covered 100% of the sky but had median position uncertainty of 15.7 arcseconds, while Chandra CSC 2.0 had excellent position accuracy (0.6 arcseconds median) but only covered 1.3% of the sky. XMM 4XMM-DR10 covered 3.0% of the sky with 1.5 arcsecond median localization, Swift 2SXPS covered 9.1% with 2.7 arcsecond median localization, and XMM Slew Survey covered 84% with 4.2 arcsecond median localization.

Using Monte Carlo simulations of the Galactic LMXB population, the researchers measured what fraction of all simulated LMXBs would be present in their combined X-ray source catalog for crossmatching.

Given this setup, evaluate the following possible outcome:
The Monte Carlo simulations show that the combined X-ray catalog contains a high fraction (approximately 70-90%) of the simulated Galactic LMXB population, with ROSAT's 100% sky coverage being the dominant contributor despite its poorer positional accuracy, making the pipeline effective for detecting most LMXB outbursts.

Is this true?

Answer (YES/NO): NO